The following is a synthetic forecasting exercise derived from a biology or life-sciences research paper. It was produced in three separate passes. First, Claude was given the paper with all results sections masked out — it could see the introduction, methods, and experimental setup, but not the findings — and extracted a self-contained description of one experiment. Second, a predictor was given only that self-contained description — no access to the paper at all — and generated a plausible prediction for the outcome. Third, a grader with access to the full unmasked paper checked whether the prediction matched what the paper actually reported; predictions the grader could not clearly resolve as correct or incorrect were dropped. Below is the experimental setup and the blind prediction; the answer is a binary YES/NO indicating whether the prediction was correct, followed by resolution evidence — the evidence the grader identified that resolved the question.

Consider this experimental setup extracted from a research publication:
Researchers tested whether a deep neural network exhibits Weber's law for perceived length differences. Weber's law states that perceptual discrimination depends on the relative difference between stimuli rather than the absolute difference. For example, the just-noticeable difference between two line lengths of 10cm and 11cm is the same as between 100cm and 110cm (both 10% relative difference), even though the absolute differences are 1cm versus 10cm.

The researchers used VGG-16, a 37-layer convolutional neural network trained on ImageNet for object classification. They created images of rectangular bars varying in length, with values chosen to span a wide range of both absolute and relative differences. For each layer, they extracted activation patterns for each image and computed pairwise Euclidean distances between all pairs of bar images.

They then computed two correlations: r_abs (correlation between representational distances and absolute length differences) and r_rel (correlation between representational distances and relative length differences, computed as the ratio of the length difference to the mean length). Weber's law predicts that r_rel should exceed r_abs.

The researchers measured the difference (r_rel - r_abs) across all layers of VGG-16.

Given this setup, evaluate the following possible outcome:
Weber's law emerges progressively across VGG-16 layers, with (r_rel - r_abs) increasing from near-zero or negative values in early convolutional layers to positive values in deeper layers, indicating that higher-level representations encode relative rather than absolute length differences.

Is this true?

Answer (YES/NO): YES